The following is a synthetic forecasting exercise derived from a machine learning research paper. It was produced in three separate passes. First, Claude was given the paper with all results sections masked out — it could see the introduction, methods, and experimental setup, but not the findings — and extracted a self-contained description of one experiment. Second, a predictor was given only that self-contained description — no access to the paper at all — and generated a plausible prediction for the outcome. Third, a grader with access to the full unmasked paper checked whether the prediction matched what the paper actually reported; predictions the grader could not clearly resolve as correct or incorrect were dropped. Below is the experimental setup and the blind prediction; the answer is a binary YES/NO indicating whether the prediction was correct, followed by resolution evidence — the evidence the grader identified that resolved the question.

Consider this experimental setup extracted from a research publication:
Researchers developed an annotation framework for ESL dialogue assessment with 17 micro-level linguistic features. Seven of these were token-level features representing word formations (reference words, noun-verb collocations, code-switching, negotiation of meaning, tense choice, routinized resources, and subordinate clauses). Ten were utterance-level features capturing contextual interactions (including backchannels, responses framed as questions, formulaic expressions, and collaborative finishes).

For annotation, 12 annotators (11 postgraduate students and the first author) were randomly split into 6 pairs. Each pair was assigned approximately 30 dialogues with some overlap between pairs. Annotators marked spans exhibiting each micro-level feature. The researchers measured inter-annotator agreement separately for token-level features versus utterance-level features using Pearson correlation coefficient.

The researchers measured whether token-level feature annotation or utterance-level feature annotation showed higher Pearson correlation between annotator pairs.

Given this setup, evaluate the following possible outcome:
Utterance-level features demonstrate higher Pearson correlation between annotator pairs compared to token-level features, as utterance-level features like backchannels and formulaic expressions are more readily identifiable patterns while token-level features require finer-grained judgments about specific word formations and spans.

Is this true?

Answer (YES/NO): YES